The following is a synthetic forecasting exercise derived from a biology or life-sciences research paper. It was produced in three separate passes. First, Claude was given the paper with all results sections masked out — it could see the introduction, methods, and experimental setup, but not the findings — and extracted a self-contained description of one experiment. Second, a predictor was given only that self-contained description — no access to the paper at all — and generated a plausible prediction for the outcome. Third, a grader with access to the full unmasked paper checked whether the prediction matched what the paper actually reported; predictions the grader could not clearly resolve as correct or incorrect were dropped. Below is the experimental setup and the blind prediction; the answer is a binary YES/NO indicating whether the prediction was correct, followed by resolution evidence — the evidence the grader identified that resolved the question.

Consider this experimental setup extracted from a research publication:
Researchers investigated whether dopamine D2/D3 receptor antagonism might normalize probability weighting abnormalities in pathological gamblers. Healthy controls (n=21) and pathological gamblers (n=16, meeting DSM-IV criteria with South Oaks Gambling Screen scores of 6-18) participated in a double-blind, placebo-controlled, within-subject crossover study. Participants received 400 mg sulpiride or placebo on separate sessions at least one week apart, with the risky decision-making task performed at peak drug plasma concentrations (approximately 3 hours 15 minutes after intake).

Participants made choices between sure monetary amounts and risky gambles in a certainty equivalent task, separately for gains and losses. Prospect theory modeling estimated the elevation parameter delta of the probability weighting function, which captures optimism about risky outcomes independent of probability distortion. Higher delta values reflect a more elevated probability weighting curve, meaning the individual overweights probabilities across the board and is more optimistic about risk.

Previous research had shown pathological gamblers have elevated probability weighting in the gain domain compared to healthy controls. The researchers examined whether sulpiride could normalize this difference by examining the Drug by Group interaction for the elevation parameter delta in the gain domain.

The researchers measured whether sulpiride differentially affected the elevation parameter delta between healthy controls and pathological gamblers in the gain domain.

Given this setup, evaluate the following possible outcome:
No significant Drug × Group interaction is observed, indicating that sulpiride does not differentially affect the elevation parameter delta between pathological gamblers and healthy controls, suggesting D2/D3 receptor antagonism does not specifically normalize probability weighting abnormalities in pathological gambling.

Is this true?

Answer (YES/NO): YES